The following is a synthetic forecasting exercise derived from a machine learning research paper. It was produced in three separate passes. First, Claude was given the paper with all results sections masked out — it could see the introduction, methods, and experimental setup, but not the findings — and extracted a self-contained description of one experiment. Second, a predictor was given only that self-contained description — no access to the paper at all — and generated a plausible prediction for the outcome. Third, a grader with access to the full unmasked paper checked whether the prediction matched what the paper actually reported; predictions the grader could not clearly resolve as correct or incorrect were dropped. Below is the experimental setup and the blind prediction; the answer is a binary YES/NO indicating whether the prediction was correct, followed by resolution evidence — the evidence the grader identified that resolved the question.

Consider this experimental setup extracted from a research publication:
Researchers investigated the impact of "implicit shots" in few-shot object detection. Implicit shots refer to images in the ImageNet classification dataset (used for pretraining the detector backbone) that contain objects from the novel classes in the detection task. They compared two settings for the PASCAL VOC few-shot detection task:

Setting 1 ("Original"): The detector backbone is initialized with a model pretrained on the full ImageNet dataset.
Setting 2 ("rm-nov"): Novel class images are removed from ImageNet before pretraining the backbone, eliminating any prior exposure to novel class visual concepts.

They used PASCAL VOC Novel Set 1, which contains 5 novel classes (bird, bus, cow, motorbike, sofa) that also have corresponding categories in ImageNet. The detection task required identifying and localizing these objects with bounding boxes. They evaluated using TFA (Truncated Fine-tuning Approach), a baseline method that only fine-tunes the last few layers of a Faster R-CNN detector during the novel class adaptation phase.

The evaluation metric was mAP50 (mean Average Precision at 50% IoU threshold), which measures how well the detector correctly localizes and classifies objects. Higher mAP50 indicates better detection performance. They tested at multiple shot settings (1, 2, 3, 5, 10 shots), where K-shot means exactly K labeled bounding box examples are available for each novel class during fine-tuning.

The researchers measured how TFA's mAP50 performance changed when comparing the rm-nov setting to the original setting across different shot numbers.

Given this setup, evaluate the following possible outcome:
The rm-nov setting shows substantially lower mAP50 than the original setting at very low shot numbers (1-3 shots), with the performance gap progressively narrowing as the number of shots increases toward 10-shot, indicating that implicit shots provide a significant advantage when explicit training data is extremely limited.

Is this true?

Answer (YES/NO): NO